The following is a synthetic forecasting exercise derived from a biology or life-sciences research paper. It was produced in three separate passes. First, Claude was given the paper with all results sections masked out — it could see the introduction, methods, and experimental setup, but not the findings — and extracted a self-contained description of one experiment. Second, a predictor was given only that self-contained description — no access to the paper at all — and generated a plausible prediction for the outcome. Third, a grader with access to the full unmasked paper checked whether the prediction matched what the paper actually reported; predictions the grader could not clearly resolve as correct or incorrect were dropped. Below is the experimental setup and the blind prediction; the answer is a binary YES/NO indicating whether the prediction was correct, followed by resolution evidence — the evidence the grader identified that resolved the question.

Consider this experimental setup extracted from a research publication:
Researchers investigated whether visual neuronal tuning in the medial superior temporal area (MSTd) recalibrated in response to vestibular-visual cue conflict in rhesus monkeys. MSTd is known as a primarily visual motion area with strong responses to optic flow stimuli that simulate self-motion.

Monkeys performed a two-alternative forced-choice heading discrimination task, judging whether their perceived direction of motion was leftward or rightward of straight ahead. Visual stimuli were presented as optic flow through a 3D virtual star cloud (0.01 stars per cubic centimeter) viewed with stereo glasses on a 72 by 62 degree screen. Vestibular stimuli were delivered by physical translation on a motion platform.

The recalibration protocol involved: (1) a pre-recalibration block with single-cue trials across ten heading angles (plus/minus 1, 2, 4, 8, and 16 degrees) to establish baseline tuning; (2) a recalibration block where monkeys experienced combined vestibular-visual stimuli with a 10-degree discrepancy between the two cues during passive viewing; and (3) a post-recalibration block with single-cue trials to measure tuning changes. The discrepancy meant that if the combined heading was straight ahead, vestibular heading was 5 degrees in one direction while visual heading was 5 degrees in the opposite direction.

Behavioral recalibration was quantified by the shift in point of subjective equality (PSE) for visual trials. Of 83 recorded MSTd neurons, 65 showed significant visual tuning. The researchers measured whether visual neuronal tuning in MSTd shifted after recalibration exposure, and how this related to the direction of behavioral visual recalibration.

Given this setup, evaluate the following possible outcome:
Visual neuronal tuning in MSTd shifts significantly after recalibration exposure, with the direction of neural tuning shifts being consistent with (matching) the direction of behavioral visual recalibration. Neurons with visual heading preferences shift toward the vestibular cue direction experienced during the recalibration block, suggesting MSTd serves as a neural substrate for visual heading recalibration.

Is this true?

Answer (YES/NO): YES